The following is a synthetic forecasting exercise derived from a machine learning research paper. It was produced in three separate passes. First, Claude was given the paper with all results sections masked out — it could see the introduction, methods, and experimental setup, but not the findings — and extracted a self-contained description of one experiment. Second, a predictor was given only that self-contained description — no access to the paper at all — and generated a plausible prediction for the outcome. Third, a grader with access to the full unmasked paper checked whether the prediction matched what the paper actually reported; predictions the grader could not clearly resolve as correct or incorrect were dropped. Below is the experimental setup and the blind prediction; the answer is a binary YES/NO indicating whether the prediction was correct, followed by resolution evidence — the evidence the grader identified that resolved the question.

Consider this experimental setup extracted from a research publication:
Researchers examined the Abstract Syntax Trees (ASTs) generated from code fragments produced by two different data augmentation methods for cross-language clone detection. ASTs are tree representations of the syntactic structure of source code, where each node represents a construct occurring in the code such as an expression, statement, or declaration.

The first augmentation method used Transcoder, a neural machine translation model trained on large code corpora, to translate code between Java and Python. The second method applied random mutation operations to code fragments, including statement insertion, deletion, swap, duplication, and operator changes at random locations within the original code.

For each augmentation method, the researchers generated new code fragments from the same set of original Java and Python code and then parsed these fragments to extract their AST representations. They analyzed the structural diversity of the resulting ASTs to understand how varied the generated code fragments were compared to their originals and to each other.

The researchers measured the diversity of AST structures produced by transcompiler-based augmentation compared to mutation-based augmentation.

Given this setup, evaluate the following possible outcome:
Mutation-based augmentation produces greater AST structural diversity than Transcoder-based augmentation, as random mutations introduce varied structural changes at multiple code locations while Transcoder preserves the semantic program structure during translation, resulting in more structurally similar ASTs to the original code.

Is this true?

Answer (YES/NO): NO